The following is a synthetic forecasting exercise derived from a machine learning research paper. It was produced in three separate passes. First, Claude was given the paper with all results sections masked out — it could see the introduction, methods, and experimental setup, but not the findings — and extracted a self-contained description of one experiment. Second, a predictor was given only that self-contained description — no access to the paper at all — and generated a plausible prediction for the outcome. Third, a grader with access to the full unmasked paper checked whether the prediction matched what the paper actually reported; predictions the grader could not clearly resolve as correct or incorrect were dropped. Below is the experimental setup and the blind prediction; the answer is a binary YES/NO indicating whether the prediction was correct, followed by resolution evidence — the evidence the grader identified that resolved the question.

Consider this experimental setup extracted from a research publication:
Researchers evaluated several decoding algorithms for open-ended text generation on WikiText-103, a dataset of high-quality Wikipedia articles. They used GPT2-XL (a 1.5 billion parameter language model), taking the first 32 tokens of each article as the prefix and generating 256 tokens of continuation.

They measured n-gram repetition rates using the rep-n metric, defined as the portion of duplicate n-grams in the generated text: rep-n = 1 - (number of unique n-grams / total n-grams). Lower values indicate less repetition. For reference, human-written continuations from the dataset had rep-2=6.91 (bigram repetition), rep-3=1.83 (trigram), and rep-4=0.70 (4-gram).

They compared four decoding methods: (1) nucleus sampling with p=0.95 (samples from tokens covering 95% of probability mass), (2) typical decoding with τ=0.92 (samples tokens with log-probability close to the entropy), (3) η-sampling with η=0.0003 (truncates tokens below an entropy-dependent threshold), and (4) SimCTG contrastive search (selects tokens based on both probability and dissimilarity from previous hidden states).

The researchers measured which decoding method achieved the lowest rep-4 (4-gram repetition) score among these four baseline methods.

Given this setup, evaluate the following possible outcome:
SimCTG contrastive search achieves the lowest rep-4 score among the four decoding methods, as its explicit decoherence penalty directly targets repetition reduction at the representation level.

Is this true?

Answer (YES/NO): NO